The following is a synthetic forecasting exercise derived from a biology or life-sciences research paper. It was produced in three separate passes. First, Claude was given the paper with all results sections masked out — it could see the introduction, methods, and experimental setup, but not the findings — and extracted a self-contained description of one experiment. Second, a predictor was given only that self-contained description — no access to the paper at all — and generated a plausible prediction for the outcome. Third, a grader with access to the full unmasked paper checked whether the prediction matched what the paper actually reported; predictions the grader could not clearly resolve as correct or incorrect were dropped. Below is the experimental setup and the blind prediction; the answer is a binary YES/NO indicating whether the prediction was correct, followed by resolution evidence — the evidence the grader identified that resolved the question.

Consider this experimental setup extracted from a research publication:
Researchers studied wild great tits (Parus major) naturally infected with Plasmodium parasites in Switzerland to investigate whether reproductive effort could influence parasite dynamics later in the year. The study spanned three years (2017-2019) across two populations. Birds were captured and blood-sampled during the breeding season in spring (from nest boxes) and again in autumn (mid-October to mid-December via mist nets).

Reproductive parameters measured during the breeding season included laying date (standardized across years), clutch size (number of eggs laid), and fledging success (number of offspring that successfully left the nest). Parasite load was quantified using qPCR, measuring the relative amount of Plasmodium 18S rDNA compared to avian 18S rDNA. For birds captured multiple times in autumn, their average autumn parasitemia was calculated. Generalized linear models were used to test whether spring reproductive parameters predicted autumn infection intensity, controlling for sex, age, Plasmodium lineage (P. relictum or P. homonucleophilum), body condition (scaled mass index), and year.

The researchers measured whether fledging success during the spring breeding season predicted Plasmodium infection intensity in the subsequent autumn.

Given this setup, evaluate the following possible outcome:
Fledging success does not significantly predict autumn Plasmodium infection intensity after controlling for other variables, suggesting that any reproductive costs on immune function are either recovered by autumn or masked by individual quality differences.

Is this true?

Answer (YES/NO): NO